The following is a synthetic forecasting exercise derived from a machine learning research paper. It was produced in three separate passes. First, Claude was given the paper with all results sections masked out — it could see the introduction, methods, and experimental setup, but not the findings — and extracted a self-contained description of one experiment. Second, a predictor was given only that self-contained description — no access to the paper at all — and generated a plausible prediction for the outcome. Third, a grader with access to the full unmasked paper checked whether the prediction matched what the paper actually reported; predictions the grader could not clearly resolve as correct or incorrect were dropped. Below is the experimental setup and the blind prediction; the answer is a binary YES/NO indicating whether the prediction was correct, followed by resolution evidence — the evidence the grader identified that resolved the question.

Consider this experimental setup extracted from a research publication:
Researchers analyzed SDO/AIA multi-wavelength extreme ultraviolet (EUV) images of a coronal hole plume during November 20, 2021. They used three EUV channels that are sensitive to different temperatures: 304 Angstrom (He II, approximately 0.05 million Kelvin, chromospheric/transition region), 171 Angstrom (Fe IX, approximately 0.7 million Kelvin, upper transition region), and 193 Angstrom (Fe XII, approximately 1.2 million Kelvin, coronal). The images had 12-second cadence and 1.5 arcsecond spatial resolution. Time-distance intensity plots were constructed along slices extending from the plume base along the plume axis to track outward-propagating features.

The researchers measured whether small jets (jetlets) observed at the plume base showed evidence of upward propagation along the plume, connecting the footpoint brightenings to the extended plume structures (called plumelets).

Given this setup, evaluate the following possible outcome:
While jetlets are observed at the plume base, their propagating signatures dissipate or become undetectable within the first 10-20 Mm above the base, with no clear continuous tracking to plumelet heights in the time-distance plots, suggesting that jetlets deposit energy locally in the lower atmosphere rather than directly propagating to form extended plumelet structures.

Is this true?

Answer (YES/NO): NO